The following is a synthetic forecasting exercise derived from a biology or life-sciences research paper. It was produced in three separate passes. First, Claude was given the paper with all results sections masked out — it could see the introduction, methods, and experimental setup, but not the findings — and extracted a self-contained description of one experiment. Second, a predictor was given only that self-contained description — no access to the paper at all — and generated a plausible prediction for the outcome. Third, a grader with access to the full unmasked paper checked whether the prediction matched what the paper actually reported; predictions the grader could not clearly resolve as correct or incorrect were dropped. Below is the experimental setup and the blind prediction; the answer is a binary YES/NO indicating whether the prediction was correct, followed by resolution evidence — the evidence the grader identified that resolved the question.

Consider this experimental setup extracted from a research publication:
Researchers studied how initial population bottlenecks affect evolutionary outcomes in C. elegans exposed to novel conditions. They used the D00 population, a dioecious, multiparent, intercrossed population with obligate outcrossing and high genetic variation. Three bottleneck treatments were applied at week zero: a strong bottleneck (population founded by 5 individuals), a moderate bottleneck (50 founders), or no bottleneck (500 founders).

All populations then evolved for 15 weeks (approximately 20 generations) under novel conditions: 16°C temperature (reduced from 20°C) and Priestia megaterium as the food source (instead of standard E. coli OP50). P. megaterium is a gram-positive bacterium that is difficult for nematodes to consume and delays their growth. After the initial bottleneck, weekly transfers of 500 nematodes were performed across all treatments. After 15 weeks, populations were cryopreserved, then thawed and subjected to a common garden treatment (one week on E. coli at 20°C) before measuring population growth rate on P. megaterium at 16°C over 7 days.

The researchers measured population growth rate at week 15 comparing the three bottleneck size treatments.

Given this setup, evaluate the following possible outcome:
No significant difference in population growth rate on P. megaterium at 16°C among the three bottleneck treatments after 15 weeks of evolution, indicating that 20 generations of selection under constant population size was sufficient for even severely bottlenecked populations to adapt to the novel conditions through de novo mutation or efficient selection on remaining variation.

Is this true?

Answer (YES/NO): NO